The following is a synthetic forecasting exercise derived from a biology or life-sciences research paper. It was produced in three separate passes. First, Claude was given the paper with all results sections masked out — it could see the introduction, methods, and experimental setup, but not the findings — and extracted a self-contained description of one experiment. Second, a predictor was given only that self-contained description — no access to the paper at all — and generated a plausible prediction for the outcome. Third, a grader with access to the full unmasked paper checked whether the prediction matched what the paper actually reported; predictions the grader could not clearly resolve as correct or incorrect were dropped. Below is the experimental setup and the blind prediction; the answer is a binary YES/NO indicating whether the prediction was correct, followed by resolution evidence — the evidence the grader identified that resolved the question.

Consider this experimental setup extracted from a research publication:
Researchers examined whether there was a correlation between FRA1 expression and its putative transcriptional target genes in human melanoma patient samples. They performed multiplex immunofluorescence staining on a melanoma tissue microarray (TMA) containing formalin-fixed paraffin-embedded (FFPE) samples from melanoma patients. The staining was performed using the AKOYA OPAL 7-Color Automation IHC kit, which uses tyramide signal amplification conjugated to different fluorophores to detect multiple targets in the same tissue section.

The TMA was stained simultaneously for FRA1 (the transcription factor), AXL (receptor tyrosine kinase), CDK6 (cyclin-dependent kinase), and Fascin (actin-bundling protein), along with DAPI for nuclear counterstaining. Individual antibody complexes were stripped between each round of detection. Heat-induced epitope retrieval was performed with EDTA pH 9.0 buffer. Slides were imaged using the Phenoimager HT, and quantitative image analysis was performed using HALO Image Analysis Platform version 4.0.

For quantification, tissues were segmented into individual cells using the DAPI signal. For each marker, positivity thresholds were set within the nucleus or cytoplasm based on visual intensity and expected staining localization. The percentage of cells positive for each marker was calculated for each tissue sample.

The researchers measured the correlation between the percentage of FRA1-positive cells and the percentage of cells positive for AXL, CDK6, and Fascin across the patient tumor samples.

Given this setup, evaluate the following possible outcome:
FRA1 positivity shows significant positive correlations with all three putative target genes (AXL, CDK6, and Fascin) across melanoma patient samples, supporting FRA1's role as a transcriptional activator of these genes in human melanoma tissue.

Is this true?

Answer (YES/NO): YES